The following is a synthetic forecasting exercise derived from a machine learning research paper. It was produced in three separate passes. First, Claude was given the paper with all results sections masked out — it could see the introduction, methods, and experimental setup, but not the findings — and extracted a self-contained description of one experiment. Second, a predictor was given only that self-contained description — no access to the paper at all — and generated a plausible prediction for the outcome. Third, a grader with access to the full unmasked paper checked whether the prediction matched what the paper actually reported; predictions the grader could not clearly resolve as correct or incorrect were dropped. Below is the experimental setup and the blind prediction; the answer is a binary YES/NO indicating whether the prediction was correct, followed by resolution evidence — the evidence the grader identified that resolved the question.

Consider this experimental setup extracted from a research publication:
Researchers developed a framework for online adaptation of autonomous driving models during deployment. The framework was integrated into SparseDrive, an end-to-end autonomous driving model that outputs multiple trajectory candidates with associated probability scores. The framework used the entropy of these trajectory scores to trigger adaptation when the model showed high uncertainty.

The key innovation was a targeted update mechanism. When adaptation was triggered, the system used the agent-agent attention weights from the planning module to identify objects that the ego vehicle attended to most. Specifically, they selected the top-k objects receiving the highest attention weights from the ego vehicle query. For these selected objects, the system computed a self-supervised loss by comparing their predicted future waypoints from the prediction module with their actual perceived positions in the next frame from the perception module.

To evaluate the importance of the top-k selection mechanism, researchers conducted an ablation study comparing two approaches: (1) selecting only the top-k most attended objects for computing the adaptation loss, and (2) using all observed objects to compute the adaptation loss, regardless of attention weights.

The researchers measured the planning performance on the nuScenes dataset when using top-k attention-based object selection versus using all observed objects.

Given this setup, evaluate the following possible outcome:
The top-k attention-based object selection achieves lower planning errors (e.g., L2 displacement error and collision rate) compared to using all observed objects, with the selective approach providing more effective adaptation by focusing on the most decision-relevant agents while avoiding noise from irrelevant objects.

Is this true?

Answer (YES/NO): YES